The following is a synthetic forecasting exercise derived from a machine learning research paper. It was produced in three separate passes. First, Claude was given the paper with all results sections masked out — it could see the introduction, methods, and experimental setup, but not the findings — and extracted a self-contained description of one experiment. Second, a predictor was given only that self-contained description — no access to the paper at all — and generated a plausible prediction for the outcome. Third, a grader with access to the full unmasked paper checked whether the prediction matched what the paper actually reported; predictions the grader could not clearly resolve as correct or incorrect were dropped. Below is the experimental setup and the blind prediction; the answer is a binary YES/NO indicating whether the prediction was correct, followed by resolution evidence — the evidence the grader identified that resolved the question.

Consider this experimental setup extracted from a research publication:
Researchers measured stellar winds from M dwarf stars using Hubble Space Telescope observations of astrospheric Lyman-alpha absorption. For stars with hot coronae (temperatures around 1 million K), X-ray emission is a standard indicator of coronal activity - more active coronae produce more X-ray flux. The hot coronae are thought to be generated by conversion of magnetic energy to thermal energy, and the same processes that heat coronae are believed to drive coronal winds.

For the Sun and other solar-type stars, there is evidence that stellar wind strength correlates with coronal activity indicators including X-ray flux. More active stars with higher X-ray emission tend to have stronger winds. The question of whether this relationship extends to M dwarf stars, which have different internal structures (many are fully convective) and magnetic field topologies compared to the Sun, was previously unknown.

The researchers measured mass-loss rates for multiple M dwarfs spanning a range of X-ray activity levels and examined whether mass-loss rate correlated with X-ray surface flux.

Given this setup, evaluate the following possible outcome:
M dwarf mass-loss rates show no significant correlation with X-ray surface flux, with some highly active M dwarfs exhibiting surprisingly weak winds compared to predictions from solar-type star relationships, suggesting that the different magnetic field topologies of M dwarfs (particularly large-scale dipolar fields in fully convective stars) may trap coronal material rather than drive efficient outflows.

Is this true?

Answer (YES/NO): NO